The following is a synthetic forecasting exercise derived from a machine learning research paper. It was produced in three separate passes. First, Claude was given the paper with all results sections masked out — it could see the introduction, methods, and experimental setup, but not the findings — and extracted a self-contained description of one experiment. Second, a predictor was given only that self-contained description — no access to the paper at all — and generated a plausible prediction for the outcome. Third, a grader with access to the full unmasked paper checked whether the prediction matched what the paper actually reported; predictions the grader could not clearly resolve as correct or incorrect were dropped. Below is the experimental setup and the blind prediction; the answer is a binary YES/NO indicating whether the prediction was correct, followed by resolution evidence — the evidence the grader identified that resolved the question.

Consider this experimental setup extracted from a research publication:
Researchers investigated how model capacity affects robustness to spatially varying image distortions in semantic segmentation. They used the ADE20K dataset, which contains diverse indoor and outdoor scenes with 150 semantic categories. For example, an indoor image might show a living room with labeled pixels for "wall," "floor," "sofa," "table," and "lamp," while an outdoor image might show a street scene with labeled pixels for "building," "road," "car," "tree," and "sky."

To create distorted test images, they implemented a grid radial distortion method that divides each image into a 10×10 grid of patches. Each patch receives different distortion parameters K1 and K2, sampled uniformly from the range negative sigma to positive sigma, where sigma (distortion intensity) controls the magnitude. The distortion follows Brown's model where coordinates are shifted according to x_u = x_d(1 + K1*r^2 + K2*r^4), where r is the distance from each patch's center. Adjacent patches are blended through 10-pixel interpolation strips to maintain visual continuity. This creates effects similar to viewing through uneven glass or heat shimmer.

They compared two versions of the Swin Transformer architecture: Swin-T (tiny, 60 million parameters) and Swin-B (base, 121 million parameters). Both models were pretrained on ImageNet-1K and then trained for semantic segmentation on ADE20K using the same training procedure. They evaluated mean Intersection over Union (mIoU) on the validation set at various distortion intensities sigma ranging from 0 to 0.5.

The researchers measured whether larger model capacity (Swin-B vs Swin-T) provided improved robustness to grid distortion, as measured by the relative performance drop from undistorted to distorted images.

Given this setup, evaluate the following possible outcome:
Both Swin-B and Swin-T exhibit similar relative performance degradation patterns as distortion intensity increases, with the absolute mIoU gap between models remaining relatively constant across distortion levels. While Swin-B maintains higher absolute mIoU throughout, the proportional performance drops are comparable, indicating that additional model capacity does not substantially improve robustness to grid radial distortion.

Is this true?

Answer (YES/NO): YES